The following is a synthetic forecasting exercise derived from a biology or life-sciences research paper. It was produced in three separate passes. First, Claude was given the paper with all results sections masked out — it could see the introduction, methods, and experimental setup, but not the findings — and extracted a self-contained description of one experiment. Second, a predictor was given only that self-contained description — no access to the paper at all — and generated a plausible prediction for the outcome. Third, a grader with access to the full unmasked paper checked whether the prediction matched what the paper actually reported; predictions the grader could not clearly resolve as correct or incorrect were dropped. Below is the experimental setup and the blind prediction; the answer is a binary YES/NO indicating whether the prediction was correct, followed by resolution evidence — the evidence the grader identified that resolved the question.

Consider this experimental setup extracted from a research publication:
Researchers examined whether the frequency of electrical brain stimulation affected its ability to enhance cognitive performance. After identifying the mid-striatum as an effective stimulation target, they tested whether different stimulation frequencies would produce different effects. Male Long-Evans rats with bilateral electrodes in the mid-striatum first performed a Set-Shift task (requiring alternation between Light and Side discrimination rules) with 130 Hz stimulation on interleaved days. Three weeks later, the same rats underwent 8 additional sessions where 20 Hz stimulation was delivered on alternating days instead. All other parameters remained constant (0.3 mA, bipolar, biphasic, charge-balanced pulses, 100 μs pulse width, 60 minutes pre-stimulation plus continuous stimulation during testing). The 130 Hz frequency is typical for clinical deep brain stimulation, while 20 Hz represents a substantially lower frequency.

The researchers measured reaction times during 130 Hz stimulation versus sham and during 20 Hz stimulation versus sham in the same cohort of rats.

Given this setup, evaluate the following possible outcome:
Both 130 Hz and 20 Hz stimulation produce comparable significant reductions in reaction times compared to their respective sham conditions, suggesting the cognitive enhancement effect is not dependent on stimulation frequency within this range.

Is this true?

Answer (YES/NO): NO